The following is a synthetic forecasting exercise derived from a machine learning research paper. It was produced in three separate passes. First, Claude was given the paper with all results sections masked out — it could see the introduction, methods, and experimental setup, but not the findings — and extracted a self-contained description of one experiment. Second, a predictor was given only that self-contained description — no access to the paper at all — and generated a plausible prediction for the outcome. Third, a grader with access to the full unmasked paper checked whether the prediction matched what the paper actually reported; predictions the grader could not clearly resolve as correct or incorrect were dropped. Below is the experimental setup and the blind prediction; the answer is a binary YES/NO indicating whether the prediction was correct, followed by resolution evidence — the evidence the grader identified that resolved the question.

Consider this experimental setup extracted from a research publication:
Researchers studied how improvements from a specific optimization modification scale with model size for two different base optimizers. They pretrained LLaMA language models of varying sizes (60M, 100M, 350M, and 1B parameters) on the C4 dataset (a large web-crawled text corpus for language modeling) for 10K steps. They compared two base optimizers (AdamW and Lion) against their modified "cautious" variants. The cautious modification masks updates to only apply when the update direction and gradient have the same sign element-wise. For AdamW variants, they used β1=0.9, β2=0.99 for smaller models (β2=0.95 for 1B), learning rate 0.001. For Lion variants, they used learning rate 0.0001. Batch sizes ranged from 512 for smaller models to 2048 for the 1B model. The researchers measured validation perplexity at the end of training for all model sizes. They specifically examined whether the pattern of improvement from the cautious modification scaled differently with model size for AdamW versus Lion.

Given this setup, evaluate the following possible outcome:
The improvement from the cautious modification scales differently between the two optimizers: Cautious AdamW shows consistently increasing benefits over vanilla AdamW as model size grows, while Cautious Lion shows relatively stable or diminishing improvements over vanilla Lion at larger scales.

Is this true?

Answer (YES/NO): NO